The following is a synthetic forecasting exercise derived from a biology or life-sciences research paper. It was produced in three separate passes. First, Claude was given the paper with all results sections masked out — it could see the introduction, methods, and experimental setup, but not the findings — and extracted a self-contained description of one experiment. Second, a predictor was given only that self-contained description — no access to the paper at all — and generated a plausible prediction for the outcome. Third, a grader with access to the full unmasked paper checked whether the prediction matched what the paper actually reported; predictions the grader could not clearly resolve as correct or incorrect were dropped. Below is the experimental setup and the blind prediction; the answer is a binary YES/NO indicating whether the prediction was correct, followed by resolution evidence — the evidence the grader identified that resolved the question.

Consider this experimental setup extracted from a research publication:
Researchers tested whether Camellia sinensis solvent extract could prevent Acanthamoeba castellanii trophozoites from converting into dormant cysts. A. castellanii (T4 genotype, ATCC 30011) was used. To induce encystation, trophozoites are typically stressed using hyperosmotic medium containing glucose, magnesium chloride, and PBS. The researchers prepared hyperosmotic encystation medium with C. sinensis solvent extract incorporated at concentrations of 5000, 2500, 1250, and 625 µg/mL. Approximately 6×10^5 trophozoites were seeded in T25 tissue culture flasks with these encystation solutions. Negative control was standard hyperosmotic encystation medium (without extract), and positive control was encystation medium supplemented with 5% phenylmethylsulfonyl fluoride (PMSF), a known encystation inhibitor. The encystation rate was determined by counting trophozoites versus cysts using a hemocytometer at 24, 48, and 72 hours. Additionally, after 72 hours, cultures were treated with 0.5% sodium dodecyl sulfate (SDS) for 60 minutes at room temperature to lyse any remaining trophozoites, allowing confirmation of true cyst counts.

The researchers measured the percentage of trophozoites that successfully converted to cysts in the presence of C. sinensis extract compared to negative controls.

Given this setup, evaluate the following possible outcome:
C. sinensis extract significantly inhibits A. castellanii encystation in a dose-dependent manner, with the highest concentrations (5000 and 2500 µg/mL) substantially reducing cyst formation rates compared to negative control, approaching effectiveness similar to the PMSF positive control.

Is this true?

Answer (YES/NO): YES